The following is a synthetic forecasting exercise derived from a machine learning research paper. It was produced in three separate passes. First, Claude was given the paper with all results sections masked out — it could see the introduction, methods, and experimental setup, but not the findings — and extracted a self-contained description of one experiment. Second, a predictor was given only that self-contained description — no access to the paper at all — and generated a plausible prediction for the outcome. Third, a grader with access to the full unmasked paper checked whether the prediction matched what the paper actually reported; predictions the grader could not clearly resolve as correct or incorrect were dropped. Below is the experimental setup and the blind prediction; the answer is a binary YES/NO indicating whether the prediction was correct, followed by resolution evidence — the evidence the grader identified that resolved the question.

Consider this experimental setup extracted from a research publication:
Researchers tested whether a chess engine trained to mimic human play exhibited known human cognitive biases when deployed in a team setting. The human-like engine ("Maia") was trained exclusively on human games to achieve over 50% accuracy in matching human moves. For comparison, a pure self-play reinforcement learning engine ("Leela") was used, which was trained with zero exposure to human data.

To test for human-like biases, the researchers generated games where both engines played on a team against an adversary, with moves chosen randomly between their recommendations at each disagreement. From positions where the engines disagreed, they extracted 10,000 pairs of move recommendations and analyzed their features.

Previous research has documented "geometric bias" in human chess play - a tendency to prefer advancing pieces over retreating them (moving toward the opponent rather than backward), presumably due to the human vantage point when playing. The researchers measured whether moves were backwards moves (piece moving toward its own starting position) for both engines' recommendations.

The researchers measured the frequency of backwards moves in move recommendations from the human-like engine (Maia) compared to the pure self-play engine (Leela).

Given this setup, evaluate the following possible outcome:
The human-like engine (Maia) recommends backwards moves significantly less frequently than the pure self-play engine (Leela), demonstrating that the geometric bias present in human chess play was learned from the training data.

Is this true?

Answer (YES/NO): NO